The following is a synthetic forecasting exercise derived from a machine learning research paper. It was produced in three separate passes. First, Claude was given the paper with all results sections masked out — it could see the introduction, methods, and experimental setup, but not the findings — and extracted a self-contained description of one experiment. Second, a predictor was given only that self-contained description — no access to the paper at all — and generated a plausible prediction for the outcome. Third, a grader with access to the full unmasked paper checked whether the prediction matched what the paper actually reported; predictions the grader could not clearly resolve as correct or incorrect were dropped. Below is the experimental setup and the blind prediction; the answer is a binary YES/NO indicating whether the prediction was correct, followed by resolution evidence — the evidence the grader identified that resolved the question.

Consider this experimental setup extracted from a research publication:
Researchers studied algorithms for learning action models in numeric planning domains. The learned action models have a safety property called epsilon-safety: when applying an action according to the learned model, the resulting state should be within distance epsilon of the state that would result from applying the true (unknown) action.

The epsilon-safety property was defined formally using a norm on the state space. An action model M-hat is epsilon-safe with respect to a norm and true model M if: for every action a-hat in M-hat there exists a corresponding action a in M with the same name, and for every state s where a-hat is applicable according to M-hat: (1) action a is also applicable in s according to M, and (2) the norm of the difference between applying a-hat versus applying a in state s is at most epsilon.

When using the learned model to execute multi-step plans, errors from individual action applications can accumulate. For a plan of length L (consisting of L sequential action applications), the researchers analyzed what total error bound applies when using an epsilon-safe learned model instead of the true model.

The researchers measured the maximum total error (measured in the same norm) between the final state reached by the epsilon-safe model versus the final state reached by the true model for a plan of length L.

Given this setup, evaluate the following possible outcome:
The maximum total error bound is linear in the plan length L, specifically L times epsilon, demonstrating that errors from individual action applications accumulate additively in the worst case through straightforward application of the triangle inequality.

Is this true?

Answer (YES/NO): YES